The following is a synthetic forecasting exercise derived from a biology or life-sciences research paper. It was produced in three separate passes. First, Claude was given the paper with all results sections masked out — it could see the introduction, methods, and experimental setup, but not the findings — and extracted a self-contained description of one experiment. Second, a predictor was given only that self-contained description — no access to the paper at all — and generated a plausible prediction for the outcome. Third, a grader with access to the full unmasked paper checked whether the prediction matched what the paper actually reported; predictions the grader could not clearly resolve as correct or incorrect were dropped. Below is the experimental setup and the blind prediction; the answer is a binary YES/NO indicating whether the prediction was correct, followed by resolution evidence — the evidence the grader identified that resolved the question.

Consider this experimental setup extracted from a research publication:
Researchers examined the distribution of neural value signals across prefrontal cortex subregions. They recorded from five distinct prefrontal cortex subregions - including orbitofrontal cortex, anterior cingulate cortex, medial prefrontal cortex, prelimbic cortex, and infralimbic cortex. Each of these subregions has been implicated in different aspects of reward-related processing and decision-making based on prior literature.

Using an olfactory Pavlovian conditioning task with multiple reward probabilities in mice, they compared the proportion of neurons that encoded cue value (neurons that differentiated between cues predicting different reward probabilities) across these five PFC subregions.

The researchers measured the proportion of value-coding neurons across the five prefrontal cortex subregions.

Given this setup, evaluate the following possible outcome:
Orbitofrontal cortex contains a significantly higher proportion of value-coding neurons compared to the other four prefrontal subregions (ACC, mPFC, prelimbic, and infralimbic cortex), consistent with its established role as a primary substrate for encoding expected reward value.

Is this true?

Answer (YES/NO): NO